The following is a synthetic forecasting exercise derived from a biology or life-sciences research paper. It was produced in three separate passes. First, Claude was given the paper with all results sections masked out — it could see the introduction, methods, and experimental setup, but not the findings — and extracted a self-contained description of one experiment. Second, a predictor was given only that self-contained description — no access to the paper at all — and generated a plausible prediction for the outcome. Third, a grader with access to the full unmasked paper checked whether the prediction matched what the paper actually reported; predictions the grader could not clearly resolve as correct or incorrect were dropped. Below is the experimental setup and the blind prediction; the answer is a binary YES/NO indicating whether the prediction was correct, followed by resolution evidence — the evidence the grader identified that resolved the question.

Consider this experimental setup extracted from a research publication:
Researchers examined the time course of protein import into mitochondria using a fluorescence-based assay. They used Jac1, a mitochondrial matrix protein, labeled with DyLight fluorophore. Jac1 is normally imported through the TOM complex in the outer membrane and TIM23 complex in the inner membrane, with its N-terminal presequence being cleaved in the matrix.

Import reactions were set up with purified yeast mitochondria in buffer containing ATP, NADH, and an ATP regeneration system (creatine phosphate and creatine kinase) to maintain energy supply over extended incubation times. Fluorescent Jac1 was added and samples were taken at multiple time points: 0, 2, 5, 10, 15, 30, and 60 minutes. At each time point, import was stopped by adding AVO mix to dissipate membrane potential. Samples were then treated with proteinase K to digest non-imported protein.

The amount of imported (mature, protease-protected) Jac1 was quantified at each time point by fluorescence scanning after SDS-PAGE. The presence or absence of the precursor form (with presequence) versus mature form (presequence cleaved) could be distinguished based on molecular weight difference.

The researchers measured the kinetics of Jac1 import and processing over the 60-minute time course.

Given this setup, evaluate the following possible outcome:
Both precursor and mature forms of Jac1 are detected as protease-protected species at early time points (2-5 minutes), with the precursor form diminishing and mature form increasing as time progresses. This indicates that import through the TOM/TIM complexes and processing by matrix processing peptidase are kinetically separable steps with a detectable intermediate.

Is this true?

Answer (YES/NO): NO